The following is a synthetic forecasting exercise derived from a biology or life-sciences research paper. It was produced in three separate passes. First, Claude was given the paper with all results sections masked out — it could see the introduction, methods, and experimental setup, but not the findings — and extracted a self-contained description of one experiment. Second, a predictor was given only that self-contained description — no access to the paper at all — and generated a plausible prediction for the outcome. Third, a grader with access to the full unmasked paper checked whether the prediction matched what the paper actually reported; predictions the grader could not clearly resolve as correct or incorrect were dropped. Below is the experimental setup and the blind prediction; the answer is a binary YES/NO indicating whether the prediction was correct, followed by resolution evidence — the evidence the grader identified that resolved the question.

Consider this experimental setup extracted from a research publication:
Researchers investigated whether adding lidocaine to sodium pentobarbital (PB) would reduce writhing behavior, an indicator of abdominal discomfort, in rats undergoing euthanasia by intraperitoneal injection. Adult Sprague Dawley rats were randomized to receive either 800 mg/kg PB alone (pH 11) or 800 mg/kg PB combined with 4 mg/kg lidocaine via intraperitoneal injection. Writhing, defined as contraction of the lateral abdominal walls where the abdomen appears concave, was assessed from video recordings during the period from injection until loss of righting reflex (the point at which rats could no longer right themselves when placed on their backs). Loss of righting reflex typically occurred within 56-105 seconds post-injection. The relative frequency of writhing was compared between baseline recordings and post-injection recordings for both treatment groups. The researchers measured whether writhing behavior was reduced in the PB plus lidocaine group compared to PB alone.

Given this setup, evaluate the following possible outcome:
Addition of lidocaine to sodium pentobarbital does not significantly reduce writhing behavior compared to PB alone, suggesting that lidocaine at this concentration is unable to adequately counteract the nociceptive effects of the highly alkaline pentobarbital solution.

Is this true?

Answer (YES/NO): NO